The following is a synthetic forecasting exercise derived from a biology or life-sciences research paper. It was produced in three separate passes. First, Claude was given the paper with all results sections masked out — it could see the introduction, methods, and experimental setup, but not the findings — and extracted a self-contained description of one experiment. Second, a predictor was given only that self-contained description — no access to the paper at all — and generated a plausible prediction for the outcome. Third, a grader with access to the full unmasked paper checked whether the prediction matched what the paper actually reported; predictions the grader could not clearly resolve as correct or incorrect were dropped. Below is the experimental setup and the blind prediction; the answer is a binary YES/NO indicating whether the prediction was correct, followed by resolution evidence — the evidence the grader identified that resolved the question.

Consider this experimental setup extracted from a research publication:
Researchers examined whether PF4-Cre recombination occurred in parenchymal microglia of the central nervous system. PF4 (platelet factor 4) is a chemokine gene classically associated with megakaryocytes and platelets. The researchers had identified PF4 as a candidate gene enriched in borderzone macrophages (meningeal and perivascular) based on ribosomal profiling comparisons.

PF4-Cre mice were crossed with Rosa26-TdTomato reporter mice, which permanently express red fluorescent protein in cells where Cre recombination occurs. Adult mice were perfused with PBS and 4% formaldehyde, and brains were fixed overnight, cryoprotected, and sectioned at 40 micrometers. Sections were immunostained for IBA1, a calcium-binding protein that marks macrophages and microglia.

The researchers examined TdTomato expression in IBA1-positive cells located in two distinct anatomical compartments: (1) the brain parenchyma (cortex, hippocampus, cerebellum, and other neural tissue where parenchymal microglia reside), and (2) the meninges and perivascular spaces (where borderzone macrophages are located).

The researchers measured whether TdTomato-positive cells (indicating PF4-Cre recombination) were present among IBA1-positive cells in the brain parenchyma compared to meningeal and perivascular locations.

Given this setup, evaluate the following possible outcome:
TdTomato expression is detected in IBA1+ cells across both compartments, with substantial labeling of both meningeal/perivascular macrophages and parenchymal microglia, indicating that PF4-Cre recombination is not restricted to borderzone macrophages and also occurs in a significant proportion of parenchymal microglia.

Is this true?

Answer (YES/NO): NO